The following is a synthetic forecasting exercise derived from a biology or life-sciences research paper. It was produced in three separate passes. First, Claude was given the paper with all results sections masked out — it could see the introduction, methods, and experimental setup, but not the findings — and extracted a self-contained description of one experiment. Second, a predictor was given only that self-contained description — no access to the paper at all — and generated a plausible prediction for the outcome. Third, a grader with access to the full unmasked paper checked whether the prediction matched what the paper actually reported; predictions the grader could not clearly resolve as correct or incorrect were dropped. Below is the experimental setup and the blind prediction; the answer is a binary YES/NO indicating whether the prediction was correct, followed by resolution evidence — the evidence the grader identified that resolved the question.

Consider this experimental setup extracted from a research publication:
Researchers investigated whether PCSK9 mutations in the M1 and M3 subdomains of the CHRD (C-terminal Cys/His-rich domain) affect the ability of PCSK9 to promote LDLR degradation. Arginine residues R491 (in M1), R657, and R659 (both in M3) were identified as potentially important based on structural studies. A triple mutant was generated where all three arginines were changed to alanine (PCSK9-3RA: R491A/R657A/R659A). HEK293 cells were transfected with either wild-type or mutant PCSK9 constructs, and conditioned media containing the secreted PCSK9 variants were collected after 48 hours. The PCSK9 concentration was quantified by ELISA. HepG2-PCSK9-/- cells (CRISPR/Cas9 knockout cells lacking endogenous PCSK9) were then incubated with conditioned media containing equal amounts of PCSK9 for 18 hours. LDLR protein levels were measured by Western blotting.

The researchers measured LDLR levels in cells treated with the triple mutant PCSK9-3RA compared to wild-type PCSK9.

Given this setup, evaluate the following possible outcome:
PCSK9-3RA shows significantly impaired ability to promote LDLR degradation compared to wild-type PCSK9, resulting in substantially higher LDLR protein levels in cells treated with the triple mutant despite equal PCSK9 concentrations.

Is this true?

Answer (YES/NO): YES